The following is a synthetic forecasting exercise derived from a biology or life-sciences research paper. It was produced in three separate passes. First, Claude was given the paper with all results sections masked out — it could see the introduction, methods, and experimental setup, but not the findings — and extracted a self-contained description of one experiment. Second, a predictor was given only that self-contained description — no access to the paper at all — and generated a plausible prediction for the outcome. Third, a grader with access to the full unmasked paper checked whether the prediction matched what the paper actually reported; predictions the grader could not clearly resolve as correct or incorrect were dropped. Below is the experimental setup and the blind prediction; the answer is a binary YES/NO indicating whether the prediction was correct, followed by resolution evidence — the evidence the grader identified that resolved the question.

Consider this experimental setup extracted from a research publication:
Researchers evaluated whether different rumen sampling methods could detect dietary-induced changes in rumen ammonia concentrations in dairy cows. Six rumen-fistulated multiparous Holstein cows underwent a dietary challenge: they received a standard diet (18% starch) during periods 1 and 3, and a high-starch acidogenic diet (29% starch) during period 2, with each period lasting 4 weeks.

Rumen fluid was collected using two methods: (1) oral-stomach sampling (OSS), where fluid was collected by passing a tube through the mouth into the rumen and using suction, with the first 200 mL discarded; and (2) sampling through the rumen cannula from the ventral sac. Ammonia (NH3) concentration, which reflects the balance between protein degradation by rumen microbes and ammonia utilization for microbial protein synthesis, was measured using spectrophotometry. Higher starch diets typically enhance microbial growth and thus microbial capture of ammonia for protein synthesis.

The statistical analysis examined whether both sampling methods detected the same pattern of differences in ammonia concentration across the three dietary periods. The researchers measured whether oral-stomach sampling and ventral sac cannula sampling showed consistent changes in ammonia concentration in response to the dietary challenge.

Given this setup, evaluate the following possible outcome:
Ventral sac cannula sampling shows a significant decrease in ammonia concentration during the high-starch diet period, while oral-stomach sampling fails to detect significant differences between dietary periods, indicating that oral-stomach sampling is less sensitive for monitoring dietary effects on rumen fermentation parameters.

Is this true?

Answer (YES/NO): NO